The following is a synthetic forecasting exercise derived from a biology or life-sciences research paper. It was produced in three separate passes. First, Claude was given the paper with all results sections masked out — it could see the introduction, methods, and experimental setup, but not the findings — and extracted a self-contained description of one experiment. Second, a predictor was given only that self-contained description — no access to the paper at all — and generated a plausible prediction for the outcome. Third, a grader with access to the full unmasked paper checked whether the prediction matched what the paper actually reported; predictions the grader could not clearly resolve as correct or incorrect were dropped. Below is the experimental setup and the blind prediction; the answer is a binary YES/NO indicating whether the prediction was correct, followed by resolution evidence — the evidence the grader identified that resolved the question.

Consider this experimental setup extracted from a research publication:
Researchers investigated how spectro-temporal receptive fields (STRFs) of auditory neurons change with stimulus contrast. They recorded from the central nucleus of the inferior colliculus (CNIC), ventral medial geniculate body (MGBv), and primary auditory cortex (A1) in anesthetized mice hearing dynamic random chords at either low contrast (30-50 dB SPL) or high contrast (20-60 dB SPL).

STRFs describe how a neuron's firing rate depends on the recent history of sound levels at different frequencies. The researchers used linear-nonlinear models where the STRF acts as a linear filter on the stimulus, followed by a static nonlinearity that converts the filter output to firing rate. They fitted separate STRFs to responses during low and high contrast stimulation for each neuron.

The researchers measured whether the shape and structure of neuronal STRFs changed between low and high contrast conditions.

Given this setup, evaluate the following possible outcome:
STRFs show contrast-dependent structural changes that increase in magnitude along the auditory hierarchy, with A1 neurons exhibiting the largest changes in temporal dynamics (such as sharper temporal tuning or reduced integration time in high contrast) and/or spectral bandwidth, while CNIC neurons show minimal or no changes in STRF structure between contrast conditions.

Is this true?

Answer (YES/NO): NO